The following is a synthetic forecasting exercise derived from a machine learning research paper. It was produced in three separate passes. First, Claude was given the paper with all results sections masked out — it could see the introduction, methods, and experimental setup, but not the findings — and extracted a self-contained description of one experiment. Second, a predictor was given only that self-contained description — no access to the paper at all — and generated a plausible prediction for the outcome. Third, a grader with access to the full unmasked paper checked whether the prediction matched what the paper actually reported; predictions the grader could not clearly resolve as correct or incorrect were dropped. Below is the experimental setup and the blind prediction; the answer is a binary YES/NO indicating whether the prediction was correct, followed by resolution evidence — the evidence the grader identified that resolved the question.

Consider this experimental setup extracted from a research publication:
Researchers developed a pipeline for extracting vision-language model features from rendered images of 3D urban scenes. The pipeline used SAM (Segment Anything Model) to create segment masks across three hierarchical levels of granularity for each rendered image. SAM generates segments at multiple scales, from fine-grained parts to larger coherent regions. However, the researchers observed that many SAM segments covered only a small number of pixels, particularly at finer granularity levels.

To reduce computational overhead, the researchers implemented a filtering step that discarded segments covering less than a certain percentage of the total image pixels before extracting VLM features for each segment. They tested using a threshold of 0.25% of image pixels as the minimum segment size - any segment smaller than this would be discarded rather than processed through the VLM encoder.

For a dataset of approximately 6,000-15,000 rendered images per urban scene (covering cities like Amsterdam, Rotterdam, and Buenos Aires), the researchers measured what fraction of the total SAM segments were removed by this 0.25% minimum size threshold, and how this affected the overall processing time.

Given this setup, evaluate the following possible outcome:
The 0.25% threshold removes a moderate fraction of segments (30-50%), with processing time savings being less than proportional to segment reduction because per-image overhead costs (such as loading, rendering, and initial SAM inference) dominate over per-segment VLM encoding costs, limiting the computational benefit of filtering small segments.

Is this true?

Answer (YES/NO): NO